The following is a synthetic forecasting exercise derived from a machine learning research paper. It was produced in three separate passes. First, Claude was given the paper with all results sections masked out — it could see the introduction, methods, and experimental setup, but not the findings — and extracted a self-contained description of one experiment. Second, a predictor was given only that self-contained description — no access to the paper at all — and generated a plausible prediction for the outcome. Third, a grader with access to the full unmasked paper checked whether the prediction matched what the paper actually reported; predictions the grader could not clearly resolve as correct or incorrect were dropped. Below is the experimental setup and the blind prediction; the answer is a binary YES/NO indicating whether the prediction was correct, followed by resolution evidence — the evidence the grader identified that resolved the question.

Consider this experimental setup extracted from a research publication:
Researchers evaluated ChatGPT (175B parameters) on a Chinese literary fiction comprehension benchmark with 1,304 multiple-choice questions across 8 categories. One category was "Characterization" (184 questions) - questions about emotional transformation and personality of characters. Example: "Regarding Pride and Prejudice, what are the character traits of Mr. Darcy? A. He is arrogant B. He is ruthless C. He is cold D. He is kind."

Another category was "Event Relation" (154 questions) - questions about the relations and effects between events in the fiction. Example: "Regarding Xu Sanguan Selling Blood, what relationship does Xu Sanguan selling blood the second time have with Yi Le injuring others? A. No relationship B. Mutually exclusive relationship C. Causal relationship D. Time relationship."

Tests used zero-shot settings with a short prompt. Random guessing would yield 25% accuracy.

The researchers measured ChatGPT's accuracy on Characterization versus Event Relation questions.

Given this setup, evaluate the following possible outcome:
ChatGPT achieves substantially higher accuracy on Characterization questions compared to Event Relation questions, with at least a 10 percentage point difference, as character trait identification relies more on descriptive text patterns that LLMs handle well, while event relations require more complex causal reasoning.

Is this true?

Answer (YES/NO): YES